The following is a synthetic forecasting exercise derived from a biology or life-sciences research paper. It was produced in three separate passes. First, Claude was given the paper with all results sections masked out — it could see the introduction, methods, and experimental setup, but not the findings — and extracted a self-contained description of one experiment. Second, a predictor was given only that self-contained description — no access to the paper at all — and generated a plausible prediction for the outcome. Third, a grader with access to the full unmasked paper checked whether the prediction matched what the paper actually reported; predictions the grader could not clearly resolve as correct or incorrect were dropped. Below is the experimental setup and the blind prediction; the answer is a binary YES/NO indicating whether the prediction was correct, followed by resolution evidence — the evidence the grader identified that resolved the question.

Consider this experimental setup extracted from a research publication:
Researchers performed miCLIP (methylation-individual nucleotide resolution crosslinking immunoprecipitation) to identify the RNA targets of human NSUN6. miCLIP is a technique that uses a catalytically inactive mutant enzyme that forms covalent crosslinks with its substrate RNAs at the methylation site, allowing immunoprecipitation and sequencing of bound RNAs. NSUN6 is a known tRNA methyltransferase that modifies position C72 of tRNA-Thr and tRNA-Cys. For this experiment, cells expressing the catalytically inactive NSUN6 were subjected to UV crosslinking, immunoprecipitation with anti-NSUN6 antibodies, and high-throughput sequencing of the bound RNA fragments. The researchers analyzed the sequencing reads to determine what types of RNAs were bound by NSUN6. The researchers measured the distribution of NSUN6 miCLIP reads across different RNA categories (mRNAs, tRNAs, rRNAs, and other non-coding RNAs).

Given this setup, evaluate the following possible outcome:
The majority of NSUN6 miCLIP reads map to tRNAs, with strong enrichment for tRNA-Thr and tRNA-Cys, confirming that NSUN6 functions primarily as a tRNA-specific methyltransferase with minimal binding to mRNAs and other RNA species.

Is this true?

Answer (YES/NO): NO